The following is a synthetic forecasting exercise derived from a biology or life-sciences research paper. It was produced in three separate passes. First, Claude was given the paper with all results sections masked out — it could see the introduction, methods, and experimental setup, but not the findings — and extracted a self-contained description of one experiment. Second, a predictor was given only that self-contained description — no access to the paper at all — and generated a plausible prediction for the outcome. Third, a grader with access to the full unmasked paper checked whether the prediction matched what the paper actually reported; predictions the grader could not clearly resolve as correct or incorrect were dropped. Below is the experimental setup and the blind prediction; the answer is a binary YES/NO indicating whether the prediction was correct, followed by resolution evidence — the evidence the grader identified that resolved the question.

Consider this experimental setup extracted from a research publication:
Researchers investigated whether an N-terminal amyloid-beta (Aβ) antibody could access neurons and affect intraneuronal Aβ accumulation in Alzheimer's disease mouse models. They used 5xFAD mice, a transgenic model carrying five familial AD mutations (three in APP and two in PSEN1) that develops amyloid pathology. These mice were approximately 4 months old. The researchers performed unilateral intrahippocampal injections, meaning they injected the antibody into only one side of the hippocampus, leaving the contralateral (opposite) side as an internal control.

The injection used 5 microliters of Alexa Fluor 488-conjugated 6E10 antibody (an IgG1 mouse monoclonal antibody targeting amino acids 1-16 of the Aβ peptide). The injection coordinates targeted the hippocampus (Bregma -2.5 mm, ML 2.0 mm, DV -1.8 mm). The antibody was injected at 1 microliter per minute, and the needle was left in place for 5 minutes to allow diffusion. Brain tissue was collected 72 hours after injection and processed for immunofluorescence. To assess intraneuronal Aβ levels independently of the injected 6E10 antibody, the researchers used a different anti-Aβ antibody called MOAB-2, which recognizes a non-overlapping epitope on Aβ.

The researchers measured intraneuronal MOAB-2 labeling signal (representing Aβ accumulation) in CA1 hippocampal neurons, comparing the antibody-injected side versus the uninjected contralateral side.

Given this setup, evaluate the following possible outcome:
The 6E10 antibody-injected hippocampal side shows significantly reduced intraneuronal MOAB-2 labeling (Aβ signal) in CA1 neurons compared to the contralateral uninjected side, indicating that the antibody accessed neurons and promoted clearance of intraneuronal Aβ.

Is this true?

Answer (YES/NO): YES